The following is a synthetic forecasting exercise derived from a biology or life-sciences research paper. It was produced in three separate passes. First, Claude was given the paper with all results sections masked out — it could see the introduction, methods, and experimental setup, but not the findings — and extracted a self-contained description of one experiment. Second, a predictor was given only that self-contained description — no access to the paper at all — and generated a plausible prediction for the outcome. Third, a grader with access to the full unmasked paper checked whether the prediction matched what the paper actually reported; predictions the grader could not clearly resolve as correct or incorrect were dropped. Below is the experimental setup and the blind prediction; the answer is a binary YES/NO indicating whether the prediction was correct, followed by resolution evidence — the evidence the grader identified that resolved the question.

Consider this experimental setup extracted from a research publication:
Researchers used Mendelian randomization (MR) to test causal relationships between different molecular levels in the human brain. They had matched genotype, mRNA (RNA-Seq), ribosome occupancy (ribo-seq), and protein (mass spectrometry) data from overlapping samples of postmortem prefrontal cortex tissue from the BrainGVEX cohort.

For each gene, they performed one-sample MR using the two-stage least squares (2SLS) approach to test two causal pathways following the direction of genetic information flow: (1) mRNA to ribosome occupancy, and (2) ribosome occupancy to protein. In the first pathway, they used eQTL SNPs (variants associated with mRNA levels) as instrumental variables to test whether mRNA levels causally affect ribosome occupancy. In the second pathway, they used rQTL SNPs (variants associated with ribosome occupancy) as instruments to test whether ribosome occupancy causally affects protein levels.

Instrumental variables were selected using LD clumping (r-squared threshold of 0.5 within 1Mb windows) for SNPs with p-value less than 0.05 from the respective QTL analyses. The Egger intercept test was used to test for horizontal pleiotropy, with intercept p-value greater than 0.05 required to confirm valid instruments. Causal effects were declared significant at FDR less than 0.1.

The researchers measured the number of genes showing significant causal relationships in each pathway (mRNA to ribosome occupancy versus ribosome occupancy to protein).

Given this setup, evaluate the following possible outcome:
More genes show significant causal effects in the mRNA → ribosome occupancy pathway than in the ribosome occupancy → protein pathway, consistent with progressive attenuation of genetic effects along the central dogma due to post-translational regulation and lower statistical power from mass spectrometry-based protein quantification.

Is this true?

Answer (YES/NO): YES